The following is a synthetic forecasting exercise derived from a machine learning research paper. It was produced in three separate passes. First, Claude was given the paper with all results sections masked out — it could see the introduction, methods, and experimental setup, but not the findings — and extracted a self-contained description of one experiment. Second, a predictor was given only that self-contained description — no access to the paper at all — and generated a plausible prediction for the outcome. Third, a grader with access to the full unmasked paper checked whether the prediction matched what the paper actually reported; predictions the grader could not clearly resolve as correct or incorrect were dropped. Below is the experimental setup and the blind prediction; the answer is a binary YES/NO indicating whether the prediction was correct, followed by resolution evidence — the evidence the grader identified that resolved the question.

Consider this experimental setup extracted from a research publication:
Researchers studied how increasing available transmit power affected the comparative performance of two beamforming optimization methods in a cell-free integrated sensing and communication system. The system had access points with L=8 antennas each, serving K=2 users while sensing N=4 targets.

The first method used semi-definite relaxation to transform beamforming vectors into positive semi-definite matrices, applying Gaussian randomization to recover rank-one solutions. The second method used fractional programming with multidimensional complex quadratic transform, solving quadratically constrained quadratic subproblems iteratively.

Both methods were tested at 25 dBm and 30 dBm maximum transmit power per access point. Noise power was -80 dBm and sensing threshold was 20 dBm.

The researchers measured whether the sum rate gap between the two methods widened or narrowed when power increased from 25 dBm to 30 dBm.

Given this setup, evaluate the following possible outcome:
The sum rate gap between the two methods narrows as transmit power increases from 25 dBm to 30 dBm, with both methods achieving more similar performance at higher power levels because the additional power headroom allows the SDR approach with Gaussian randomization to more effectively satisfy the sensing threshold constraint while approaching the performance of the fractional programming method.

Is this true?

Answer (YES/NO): YES